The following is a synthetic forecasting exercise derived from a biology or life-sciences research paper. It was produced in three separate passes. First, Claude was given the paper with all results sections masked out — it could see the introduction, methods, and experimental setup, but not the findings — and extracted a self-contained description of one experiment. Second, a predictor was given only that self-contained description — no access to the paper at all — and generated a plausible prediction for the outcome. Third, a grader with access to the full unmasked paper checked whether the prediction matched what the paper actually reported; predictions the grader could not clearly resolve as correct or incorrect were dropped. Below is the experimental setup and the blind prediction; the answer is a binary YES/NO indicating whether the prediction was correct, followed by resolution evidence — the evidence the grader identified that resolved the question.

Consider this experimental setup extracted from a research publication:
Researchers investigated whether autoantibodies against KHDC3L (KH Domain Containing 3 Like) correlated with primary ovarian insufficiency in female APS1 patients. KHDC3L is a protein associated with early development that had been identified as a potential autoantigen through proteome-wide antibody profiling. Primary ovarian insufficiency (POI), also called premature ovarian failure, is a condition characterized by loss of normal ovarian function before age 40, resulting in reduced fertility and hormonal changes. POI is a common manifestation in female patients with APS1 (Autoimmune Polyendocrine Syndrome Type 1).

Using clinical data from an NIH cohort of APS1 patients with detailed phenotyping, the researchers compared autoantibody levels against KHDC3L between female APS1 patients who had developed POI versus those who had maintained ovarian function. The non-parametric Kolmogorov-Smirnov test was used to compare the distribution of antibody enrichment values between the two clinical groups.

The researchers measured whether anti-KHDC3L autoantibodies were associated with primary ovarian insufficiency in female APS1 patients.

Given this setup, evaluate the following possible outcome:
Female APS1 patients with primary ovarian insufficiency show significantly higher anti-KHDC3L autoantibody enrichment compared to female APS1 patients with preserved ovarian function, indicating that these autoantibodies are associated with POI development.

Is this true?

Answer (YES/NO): YES